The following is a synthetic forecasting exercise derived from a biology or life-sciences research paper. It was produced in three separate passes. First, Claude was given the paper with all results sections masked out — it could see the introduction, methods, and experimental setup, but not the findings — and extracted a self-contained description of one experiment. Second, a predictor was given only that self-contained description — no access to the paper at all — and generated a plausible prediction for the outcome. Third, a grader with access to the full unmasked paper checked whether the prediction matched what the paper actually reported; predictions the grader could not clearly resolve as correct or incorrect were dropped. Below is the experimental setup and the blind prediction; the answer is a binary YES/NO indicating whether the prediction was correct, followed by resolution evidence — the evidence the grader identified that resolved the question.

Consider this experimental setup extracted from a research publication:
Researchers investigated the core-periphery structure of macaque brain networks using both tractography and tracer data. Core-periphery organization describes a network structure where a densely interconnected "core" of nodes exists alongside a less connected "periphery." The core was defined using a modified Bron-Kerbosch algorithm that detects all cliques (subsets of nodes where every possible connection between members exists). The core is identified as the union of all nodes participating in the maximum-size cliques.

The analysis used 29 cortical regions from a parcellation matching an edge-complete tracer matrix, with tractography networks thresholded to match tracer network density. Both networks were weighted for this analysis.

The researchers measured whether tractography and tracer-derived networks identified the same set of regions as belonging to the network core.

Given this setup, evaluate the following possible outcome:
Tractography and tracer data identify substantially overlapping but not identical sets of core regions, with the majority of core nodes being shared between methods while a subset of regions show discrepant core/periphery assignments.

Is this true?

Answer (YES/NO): YES